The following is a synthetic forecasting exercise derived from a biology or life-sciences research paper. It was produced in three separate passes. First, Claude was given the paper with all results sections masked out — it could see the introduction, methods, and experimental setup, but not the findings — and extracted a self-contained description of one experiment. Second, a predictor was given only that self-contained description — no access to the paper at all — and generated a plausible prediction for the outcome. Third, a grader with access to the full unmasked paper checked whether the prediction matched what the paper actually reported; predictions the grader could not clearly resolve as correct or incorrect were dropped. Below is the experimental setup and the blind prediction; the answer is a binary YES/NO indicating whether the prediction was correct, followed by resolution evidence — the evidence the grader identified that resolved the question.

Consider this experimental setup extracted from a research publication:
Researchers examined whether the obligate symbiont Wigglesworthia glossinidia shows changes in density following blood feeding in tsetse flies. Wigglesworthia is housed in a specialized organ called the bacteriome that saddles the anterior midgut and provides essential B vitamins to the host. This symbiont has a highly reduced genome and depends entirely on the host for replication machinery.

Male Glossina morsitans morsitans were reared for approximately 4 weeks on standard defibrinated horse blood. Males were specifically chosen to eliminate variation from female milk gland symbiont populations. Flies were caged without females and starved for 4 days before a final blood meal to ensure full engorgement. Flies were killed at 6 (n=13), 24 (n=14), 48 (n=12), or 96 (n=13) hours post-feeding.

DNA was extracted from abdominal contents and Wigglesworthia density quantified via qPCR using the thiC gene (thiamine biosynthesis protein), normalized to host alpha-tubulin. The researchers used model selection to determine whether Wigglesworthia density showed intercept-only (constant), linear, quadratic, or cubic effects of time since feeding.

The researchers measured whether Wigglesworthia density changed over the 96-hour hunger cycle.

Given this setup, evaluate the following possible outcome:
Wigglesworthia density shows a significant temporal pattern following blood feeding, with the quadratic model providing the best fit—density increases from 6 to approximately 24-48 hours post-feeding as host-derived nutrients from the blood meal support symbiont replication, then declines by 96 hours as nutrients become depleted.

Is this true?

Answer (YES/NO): NO